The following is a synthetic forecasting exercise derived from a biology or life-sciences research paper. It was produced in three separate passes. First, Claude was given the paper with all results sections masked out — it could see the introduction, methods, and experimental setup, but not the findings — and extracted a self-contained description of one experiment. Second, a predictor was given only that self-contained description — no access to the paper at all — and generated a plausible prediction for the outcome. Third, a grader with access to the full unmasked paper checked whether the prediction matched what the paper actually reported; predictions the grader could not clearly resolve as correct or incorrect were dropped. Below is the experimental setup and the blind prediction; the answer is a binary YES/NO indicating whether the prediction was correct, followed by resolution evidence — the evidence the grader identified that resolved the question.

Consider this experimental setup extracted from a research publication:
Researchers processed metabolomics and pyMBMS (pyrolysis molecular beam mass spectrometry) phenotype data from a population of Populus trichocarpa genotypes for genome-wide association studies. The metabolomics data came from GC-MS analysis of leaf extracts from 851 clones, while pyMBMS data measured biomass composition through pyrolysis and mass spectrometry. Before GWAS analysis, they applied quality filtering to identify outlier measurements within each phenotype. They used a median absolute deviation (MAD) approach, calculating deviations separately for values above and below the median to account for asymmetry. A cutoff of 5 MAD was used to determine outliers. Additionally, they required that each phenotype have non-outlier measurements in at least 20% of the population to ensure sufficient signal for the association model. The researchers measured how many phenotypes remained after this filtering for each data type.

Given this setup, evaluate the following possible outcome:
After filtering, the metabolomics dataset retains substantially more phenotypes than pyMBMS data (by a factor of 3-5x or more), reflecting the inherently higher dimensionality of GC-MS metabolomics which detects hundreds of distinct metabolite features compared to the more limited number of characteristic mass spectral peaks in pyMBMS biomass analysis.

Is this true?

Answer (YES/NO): NO